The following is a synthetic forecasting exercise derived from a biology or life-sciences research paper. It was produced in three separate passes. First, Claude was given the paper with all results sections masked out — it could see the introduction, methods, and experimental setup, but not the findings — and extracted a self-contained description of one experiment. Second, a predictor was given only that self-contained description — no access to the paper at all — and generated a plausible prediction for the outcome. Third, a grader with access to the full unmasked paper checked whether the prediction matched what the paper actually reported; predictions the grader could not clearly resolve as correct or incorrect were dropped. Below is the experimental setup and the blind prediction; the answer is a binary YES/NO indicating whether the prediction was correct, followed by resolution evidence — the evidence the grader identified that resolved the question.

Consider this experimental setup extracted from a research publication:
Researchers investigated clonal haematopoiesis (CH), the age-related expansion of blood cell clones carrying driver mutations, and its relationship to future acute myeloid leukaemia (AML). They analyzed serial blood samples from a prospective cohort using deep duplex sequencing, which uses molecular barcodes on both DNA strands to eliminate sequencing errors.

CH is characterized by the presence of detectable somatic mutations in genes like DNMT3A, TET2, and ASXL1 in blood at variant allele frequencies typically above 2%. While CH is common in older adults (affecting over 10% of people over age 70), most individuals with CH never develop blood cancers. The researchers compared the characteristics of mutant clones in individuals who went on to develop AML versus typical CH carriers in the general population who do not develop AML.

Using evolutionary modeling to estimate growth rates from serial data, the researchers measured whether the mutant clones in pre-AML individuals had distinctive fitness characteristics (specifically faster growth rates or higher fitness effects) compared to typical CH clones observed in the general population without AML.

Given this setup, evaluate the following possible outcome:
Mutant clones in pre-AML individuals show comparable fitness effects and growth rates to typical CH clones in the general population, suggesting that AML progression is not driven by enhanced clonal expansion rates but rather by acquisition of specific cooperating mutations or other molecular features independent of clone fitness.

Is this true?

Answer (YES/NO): NO